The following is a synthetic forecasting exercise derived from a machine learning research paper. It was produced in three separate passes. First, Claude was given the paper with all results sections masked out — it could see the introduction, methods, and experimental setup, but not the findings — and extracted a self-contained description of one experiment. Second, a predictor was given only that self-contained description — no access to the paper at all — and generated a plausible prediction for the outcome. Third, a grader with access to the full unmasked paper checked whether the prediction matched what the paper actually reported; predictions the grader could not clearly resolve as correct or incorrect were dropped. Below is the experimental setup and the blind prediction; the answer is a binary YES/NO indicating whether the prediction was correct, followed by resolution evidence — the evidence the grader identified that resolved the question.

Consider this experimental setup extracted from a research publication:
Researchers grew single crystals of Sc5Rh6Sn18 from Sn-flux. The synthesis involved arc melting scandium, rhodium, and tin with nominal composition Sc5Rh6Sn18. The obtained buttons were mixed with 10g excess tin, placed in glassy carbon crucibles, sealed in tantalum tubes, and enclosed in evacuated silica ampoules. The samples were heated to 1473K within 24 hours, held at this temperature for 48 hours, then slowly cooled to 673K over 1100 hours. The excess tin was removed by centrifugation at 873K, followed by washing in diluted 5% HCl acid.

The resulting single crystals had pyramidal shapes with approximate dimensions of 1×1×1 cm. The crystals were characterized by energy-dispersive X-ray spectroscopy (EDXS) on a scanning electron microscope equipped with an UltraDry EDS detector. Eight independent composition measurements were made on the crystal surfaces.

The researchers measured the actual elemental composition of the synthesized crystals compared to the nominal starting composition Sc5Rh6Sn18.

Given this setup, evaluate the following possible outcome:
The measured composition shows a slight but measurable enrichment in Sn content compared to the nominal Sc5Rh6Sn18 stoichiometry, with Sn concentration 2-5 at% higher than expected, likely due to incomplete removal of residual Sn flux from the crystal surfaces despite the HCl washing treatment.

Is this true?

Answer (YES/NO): NO